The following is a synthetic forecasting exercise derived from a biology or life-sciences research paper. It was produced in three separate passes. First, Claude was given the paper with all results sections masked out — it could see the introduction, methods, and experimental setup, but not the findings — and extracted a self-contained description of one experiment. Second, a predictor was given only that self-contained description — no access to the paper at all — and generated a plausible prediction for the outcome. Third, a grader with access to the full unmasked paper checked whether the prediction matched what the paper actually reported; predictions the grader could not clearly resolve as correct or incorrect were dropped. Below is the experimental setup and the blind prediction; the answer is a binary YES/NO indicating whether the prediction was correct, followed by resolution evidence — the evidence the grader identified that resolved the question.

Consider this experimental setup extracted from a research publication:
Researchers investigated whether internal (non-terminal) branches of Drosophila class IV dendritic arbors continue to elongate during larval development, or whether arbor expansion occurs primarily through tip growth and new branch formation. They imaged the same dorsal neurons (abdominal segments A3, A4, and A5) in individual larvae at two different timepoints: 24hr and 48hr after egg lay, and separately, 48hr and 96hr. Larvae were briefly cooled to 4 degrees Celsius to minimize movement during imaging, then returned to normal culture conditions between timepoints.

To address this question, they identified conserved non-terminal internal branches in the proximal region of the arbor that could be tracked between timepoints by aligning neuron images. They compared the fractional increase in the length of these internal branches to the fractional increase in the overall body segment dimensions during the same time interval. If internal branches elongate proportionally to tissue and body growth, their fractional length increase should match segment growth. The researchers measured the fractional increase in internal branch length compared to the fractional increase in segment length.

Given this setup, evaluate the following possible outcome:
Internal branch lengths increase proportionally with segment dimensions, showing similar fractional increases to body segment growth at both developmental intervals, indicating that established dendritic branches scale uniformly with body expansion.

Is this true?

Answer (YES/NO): NO